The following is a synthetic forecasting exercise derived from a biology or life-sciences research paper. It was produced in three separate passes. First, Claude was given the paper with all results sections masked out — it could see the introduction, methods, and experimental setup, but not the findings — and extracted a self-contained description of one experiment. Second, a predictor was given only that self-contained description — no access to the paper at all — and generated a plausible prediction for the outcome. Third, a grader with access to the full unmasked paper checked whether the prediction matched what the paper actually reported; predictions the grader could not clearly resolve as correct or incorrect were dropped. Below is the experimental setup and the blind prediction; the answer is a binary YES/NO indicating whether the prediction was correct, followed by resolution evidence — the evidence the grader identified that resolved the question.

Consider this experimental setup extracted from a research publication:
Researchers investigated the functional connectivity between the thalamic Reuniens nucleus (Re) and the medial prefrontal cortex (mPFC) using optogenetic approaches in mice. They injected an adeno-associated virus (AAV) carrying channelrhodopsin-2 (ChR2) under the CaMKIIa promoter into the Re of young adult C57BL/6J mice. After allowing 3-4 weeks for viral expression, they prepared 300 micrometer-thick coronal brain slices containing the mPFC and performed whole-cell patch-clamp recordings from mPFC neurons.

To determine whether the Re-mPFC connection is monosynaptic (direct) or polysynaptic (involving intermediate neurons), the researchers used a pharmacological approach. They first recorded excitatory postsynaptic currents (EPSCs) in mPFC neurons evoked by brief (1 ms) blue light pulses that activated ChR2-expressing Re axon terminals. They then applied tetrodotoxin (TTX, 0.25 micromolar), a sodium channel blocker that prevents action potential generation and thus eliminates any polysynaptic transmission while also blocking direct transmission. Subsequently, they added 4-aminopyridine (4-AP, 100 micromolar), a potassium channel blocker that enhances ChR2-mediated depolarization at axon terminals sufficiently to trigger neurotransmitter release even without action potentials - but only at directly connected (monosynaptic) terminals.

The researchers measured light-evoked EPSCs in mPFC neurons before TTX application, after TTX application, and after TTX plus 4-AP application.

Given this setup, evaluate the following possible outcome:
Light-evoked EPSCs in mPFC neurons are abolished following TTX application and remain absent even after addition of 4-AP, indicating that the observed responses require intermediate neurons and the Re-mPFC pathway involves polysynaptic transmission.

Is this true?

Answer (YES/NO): NO